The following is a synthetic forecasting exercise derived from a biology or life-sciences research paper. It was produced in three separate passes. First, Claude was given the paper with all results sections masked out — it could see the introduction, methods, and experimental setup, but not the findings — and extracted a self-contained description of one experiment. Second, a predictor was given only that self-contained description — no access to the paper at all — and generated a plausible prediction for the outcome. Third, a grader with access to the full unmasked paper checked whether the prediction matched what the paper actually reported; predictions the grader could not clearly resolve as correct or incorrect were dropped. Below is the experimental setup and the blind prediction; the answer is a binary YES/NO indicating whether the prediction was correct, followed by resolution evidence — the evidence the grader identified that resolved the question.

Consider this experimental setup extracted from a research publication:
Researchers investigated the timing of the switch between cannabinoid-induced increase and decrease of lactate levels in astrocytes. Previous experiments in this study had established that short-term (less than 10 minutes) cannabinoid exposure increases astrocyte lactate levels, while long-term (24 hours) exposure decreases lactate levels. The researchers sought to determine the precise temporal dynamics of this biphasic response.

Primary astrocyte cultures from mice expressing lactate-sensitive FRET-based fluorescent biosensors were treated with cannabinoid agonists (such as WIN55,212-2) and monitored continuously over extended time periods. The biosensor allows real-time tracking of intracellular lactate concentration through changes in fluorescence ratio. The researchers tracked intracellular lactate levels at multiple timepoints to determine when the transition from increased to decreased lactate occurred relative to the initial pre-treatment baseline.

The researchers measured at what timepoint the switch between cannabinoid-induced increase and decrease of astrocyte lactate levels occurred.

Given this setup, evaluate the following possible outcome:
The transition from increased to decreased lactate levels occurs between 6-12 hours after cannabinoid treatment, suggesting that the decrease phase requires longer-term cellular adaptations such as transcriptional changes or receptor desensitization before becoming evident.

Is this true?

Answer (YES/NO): NO